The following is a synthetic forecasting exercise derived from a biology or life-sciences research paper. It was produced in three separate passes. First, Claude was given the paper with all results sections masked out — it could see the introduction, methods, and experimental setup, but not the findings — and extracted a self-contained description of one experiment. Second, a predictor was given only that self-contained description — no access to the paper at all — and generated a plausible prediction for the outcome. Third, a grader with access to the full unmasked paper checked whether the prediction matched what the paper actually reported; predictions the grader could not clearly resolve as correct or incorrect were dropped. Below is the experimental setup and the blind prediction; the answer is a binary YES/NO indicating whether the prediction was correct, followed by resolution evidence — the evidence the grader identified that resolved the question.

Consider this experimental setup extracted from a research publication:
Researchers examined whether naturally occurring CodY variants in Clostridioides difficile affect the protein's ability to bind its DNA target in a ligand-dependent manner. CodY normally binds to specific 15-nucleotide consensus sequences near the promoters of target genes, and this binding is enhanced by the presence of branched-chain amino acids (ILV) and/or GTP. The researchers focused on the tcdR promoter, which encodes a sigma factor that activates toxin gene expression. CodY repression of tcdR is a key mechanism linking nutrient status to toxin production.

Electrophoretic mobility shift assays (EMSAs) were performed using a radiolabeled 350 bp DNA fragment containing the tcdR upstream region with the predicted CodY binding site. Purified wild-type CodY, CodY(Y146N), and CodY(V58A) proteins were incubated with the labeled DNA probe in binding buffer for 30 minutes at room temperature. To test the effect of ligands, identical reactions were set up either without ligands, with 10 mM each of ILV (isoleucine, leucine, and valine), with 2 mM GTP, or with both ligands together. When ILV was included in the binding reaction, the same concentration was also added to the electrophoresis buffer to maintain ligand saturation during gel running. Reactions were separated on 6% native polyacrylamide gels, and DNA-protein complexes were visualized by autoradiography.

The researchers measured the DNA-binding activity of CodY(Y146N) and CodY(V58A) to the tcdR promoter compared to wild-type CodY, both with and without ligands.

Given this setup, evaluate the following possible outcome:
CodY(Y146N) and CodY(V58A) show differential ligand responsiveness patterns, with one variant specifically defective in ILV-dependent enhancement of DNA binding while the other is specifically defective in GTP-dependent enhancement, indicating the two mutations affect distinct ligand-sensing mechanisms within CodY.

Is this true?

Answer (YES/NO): NO